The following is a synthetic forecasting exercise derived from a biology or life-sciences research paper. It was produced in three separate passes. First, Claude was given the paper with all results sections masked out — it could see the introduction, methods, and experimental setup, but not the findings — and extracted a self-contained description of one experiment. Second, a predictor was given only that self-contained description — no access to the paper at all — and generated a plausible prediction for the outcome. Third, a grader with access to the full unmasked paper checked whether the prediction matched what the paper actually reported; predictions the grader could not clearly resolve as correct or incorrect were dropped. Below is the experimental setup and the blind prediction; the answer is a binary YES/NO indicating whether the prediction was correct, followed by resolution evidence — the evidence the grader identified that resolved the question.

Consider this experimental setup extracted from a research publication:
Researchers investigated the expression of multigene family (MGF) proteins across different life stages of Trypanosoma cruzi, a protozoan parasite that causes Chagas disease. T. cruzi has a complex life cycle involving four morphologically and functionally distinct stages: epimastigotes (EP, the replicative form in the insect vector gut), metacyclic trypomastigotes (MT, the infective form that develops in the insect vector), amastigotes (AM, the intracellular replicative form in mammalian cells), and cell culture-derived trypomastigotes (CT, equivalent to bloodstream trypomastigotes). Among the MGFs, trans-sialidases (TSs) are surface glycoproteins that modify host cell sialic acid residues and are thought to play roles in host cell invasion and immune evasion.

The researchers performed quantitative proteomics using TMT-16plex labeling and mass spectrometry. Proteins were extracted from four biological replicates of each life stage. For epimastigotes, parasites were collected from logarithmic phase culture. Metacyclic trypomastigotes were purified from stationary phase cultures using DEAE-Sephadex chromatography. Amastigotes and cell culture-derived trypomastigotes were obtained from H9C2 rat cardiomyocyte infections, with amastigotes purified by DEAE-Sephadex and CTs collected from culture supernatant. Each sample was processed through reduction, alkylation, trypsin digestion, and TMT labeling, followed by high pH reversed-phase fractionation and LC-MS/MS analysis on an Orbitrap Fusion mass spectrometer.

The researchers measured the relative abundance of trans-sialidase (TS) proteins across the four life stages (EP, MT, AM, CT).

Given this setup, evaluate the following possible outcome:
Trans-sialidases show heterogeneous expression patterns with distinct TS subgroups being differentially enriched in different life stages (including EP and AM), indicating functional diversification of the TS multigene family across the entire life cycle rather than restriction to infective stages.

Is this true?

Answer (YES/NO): NO